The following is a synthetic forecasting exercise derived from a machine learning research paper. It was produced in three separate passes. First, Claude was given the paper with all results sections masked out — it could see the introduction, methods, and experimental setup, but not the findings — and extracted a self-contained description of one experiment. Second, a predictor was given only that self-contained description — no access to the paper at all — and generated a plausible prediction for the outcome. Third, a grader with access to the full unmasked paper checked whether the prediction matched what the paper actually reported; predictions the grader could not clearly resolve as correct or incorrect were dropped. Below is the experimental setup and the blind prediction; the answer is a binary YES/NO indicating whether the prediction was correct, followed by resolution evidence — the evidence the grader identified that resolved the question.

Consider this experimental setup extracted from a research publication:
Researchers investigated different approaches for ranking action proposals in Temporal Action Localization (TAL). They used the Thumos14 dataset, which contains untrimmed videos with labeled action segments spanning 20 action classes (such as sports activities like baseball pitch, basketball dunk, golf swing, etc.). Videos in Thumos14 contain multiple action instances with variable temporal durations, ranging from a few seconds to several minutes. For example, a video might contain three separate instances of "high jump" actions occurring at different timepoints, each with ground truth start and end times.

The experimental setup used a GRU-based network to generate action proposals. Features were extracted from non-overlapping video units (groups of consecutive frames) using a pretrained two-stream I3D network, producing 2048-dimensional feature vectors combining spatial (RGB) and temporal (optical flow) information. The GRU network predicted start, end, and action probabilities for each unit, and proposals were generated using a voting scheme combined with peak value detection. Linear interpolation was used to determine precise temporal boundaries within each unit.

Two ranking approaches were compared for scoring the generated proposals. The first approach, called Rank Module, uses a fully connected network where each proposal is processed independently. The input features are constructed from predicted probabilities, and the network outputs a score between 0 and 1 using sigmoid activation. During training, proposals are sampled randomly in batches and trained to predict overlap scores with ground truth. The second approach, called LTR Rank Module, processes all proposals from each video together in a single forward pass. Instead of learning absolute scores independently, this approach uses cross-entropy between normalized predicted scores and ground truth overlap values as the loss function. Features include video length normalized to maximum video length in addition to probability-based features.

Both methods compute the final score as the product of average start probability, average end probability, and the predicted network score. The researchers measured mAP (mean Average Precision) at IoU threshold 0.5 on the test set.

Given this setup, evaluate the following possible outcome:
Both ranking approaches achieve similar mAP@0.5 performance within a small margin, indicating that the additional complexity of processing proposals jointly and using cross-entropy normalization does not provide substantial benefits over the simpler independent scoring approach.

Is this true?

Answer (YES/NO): NO